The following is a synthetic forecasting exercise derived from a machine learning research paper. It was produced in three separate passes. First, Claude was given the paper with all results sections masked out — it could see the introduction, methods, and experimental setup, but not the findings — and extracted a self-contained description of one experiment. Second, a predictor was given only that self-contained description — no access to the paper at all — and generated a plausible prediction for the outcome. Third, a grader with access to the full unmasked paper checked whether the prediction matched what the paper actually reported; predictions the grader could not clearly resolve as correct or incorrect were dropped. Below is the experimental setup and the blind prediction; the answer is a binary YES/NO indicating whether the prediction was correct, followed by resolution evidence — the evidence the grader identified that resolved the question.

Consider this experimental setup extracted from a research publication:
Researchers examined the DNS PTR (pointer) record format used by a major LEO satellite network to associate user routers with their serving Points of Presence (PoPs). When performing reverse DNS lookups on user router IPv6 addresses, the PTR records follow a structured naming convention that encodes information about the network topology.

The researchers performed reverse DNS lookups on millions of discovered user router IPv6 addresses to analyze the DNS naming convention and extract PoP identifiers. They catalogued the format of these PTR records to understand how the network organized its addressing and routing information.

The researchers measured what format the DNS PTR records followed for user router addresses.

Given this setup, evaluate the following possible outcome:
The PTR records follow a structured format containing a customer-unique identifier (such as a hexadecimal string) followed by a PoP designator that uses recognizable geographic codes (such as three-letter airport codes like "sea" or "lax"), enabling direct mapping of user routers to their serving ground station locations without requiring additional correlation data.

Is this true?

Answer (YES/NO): NO